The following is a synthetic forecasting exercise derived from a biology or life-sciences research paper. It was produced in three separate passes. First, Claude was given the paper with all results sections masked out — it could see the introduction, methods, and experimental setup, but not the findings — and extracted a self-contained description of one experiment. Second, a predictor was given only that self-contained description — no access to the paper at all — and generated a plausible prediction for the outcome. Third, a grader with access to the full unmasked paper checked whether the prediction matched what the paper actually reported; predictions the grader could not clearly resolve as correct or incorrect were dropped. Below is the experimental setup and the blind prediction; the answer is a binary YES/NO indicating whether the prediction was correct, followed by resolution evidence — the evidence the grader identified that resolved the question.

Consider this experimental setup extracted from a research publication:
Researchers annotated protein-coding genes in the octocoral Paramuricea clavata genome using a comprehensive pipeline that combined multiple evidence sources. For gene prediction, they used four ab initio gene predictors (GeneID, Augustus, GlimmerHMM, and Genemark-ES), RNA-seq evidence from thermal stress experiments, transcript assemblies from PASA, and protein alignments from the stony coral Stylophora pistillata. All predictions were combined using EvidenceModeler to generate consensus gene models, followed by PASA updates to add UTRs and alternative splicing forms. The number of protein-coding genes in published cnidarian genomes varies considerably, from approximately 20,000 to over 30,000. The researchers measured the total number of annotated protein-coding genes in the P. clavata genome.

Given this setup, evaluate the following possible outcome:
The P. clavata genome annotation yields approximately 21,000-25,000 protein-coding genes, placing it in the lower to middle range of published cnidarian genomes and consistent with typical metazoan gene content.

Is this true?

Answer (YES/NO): NO